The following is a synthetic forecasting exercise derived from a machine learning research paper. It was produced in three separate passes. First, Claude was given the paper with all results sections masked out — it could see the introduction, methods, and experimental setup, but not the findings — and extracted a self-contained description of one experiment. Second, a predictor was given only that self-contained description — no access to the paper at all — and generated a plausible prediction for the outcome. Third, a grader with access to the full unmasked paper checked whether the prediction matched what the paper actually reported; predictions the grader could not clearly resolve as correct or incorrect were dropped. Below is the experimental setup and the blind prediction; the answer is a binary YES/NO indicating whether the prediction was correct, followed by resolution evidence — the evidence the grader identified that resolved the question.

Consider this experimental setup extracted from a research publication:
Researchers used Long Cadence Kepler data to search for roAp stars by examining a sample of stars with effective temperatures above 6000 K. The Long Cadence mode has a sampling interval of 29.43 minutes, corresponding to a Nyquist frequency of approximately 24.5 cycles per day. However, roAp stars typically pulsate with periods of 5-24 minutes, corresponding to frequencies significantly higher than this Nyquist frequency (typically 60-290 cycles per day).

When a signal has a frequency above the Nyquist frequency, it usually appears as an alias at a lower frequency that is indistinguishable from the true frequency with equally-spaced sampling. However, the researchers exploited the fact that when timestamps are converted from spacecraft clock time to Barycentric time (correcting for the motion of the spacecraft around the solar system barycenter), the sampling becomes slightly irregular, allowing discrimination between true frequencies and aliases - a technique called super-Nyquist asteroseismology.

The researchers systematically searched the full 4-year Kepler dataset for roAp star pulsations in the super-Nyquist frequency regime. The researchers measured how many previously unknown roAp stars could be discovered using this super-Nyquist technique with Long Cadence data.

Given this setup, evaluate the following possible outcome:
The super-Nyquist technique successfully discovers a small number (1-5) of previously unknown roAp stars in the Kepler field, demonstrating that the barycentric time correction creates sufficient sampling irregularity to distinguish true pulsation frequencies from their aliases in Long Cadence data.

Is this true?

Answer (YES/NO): NO